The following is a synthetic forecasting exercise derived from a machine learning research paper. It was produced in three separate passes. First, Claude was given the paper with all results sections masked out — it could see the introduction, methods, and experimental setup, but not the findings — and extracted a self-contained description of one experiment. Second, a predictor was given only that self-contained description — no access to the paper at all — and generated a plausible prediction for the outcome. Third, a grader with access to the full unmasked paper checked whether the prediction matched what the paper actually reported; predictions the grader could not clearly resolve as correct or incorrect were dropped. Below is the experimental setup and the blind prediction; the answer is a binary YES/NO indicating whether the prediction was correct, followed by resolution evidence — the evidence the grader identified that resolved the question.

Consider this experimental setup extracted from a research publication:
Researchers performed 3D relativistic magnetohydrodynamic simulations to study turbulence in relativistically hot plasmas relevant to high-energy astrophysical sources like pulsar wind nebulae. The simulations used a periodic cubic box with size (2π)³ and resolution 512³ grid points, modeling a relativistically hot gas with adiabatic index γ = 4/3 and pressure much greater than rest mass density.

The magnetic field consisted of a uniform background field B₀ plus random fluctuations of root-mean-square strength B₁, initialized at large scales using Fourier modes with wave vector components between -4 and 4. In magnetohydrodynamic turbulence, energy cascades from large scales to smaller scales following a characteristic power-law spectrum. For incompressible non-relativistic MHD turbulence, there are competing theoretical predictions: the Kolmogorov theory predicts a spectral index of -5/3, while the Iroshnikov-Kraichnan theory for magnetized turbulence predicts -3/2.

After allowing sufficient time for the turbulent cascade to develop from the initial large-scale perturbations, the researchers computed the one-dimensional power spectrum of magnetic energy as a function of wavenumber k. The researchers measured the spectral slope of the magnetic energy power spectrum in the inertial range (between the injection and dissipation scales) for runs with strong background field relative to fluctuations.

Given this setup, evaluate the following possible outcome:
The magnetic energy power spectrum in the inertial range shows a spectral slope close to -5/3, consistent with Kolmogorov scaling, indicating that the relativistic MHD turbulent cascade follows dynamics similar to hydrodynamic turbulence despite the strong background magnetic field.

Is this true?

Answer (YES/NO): YES